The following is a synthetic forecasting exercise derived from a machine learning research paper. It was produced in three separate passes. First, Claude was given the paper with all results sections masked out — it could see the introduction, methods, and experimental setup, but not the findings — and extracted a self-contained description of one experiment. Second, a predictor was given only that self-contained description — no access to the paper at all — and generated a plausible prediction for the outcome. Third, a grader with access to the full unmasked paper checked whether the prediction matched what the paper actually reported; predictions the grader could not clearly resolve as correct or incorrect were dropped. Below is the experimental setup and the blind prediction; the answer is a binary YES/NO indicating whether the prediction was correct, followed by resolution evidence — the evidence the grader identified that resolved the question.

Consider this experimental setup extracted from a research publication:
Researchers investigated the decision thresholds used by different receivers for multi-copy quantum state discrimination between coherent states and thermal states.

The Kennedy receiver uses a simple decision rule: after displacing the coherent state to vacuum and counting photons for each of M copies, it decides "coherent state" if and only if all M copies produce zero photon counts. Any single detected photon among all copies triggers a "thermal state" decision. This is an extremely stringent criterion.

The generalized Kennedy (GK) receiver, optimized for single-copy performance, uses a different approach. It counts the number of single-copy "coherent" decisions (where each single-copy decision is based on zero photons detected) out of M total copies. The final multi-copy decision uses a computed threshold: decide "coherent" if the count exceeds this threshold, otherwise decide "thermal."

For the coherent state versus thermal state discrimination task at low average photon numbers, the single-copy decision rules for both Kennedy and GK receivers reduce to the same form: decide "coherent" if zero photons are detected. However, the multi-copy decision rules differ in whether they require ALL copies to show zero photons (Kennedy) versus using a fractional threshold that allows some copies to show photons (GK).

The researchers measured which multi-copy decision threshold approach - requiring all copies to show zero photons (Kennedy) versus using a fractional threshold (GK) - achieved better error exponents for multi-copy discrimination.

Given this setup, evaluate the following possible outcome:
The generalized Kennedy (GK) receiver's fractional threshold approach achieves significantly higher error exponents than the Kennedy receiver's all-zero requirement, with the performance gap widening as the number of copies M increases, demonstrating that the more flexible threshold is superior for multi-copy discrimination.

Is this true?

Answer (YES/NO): NO